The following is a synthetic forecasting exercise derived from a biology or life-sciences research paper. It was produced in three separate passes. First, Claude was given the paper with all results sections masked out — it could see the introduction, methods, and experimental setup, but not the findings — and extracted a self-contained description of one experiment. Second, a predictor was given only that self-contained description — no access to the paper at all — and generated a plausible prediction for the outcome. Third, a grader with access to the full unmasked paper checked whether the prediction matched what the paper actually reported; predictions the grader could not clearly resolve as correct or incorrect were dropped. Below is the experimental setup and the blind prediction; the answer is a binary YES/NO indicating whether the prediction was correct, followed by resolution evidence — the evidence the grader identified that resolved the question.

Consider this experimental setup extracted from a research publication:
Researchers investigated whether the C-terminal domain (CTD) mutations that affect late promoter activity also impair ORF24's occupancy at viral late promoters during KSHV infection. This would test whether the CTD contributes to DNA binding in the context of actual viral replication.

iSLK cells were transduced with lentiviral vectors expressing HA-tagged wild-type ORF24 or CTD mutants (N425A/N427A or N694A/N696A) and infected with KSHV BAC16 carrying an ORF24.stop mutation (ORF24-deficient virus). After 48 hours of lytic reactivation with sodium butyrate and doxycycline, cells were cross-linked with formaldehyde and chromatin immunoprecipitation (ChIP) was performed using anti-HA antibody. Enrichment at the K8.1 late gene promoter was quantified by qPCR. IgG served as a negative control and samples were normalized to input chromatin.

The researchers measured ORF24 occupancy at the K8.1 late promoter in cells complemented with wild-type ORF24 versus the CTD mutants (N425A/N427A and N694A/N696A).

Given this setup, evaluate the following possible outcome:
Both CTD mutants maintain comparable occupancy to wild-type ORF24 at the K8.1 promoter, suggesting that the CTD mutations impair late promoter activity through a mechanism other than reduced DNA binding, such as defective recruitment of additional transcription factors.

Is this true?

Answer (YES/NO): NO